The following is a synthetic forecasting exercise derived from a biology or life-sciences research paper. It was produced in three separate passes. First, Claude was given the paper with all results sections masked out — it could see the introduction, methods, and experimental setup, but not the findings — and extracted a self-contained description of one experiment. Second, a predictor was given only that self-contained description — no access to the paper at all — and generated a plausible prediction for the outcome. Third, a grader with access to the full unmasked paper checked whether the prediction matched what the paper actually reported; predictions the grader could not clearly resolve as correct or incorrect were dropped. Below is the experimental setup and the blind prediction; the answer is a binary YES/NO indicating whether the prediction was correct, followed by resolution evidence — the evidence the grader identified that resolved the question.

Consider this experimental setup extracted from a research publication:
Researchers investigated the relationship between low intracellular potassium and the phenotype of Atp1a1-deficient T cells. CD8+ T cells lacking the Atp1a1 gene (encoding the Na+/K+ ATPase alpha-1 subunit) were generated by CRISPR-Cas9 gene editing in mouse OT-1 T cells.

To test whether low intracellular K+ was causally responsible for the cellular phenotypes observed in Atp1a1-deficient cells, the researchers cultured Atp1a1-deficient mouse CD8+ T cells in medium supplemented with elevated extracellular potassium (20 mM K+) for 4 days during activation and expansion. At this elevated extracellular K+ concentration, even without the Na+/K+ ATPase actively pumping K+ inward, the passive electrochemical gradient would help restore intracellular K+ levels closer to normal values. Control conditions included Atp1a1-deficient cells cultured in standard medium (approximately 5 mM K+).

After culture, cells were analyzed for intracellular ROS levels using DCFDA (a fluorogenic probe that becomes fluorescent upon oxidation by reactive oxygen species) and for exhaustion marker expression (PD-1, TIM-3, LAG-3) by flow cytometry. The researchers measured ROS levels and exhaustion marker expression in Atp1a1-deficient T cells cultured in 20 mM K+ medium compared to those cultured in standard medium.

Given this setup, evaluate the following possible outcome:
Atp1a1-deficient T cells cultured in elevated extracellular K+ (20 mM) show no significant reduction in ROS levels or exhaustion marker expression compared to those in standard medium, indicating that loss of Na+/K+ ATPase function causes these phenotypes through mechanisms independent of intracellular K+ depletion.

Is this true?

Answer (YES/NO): NO